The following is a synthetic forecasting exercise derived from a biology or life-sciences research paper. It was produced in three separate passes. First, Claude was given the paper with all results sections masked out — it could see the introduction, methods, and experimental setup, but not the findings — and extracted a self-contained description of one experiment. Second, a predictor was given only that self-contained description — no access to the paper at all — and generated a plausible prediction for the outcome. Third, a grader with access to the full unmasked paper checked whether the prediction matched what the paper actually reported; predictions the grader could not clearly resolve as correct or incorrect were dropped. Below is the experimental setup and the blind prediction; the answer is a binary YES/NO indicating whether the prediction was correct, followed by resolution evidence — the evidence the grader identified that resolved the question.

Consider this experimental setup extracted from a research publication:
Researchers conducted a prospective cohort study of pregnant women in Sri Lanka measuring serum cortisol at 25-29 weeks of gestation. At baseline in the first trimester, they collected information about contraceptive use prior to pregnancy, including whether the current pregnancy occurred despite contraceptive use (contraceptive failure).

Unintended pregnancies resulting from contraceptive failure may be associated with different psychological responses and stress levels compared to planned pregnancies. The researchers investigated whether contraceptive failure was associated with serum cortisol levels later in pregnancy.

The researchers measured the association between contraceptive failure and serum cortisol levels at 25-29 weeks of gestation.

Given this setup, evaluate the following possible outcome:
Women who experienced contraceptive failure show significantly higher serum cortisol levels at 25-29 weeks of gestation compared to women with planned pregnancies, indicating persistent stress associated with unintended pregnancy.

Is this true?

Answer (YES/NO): NO